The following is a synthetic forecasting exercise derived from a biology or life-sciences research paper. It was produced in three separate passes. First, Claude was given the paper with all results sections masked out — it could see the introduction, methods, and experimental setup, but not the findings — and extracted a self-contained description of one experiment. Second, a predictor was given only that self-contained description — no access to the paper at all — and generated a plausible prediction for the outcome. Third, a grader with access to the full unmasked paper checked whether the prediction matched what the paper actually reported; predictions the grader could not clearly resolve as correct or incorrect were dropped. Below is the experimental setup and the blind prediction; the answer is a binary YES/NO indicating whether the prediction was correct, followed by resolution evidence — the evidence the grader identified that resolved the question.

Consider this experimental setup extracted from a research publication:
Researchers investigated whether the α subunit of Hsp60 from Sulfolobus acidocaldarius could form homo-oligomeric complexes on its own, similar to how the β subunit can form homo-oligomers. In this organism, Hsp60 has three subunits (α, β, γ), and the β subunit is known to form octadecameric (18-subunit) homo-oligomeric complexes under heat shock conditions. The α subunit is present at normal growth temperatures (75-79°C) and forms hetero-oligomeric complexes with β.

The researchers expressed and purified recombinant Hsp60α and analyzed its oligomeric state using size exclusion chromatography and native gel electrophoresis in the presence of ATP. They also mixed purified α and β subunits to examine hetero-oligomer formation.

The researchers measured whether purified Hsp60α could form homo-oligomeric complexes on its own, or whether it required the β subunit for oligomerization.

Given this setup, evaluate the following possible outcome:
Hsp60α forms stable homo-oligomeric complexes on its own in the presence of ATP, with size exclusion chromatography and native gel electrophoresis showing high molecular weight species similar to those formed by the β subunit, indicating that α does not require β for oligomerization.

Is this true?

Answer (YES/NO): NO